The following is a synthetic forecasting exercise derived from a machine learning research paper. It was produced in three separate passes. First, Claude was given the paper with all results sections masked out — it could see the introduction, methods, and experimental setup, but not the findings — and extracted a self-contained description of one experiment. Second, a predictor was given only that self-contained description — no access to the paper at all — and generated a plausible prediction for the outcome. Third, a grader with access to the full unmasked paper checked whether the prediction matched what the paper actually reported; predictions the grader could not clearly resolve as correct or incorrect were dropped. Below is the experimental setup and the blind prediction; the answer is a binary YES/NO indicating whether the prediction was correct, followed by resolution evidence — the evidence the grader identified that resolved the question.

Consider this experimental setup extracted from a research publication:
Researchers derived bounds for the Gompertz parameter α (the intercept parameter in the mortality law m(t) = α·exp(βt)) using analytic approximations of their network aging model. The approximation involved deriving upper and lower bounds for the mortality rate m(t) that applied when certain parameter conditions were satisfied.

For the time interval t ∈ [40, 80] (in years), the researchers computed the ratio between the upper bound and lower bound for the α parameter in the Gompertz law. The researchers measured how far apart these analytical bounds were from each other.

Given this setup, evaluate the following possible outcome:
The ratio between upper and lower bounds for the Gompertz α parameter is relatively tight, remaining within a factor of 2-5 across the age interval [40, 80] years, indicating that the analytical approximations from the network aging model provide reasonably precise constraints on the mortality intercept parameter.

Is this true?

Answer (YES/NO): YES